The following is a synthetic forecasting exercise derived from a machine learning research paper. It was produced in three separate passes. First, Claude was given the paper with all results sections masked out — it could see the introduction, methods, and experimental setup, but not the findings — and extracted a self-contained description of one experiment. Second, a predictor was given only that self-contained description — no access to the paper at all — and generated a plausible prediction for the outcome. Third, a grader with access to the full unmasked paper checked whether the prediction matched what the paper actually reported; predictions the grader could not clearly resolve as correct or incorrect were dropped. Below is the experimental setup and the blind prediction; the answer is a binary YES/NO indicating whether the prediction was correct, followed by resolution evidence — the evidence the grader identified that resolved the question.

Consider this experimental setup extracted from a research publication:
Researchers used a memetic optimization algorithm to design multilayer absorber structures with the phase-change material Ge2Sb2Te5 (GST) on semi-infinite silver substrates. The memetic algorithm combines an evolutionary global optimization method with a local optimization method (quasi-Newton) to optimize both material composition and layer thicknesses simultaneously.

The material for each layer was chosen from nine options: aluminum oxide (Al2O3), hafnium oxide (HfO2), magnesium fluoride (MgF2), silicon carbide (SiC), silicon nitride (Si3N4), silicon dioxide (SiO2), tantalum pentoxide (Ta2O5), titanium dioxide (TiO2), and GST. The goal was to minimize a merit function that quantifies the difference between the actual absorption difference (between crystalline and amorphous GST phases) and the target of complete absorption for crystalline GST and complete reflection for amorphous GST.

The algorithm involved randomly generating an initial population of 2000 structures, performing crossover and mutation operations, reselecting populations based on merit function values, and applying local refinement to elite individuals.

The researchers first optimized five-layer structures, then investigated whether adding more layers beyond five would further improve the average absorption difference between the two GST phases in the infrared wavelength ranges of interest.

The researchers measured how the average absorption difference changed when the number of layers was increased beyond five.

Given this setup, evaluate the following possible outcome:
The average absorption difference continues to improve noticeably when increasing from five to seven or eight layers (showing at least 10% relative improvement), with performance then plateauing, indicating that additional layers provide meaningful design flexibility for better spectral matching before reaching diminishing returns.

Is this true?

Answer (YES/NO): NO